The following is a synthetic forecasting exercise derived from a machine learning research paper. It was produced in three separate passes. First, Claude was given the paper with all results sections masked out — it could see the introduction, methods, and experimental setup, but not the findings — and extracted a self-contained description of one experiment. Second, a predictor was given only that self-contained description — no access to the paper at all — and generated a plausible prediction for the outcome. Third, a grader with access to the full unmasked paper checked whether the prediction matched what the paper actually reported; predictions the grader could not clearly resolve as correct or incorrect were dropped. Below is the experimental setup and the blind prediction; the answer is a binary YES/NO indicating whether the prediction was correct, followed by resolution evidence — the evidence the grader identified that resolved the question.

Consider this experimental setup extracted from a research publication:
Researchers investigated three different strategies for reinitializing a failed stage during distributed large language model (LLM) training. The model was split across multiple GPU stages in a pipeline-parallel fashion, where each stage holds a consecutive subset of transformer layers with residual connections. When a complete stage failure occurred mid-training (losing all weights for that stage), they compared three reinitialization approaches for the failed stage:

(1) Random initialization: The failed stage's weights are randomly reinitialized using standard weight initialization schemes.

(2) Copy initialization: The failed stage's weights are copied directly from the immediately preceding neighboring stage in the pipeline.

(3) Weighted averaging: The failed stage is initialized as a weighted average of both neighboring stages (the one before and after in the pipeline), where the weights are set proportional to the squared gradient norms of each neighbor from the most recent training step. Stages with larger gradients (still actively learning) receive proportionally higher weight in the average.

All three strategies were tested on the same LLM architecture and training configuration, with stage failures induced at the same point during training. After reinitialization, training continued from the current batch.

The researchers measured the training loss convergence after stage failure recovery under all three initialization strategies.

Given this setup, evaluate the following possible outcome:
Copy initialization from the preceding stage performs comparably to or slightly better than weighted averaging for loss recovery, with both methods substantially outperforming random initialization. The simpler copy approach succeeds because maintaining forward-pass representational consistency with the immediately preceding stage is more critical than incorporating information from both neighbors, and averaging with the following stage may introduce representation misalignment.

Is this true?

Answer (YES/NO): NO